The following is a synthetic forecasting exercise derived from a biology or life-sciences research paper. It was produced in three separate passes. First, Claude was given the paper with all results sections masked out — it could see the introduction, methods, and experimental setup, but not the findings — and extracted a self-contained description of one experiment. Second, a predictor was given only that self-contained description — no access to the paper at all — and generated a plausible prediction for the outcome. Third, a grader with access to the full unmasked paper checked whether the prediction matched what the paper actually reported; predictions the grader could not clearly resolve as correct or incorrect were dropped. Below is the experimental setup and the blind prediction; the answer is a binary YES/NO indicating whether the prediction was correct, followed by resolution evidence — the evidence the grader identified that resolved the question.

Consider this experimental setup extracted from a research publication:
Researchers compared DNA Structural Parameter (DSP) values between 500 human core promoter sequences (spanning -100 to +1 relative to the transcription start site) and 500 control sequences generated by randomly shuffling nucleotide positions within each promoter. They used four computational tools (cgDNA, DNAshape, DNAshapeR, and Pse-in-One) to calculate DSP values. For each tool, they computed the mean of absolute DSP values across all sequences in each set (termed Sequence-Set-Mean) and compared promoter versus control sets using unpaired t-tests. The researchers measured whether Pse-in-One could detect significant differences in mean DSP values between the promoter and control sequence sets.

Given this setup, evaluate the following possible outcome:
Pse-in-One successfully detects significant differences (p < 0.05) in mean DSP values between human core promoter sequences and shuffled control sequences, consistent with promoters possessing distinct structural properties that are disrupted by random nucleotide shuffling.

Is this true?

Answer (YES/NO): NO